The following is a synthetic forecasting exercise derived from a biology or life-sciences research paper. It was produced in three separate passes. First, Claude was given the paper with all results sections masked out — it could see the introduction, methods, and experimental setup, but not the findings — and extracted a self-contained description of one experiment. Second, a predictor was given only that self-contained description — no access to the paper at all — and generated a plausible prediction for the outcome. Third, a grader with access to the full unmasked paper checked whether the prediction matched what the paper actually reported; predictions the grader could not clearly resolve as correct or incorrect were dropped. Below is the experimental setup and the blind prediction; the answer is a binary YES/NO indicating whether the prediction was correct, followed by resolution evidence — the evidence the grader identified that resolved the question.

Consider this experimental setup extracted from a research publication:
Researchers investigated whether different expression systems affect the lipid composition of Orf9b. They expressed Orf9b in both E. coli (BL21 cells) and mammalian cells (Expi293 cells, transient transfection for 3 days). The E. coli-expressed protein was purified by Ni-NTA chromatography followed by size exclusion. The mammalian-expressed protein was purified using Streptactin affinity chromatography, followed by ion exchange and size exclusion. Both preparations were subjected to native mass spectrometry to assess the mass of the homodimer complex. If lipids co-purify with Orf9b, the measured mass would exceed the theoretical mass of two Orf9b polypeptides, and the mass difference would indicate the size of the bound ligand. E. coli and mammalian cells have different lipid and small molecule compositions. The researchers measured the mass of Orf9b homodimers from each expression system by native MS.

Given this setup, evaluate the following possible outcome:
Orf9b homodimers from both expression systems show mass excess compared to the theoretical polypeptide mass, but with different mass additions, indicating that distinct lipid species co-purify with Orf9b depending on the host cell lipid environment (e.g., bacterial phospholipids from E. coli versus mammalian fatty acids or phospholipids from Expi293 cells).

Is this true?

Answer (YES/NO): NO